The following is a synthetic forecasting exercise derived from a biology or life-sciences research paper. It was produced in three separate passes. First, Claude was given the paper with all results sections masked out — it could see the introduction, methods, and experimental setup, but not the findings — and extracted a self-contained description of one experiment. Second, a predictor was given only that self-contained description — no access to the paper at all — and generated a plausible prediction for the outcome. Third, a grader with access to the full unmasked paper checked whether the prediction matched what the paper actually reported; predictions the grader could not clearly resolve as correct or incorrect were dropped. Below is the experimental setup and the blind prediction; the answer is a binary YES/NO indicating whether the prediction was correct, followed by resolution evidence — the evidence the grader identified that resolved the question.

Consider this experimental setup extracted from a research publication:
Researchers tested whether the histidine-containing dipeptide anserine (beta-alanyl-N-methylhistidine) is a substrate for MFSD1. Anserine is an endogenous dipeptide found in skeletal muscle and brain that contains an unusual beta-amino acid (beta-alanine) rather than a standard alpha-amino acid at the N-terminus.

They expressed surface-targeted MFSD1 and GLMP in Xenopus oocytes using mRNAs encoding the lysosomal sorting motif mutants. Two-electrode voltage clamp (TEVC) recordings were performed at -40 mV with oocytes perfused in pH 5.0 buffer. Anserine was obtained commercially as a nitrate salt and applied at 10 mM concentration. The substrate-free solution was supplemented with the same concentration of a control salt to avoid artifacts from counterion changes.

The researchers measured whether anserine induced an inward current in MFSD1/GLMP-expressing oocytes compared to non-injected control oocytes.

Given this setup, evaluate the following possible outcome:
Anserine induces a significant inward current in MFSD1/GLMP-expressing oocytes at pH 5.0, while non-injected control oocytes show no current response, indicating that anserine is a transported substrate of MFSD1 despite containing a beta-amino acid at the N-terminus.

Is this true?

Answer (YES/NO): YES